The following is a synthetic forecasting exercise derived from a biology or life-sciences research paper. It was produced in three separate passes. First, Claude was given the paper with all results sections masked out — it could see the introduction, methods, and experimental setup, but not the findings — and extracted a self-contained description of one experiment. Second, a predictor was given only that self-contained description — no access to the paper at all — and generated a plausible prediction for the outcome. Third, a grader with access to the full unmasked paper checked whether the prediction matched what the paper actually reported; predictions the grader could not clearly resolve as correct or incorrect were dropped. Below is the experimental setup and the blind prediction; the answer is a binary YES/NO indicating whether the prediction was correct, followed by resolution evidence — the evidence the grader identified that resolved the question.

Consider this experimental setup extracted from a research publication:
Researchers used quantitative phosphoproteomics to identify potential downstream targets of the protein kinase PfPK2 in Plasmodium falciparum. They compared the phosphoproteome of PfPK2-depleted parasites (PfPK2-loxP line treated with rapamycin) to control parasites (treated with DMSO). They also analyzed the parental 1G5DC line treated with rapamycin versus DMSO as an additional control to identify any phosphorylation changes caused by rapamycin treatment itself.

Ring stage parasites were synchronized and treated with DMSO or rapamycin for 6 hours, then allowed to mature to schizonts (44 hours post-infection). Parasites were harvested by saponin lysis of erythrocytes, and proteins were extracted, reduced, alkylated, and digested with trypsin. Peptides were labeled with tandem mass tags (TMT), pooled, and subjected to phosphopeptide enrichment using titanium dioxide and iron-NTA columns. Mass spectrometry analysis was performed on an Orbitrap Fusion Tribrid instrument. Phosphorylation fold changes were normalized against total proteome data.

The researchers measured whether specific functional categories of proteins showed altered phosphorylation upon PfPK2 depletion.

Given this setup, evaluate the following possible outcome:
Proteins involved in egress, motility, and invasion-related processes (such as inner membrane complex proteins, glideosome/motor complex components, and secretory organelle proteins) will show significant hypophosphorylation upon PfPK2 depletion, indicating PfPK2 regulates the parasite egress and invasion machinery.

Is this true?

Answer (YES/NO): NO